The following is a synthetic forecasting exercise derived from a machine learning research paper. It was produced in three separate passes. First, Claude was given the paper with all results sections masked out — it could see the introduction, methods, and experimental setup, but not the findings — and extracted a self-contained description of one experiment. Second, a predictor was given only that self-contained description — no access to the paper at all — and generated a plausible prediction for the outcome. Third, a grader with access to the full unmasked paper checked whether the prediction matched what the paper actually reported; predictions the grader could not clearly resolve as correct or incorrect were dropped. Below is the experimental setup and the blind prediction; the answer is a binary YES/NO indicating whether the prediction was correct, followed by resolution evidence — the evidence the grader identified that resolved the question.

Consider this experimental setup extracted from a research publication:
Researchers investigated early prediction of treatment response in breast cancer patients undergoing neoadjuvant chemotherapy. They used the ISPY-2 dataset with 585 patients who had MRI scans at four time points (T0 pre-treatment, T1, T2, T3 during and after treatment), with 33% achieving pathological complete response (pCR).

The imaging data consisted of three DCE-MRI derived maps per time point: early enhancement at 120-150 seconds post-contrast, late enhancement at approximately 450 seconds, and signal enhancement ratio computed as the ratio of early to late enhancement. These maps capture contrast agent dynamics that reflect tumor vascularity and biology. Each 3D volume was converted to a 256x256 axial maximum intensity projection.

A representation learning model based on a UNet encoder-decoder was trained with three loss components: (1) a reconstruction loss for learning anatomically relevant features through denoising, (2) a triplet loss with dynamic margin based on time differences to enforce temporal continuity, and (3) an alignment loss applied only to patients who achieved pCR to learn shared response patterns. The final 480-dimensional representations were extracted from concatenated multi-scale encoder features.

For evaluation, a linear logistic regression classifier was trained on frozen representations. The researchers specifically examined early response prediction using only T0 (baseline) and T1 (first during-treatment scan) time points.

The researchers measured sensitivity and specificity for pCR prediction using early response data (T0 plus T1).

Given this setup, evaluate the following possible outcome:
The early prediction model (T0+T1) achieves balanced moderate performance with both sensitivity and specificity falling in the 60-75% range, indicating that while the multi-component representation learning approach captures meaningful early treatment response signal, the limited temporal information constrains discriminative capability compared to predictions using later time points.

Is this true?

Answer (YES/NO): NO